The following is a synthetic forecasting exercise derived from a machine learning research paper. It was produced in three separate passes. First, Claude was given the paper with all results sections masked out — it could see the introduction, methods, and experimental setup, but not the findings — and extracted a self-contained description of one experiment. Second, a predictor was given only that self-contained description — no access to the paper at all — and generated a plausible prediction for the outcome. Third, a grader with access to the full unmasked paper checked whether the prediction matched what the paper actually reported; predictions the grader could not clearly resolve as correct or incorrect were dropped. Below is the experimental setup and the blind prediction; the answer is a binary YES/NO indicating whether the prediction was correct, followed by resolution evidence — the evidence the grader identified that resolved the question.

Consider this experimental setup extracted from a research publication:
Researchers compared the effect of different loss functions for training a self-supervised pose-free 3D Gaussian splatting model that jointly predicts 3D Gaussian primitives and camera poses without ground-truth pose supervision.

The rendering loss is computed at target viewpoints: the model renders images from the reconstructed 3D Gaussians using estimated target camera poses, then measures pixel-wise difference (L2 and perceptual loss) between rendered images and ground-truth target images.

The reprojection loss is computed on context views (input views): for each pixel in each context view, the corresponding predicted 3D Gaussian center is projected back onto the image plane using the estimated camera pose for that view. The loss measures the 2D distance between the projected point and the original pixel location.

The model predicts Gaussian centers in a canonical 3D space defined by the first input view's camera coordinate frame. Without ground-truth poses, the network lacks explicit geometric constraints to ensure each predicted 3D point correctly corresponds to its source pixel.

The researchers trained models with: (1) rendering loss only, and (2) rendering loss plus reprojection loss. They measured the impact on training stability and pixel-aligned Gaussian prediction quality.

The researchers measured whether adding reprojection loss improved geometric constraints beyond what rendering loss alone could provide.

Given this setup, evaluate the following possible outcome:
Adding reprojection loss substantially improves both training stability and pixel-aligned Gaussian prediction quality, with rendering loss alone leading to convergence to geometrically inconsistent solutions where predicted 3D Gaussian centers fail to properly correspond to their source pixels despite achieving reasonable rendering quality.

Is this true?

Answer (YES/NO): NO